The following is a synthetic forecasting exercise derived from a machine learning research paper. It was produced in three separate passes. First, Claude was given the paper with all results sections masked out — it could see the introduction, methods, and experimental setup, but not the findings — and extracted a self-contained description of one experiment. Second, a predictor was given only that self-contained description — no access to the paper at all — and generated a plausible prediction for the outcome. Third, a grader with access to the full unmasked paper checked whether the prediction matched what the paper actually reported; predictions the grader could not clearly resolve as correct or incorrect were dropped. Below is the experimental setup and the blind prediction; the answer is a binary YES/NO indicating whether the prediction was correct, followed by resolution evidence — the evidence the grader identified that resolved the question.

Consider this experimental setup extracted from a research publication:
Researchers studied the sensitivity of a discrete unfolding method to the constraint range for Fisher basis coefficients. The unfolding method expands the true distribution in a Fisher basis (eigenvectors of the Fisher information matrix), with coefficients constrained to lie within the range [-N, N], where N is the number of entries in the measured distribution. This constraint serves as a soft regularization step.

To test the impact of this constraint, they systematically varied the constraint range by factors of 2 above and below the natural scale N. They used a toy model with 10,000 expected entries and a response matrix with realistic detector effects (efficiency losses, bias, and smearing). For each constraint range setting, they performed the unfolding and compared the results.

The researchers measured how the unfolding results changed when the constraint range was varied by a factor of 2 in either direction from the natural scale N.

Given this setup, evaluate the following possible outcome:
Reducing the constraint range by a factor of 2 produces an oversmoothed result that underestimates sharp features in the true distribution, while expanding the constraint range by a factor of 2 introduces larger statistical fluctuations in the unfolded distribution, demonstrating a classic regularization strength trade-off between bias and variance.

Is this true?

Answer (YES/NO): NO